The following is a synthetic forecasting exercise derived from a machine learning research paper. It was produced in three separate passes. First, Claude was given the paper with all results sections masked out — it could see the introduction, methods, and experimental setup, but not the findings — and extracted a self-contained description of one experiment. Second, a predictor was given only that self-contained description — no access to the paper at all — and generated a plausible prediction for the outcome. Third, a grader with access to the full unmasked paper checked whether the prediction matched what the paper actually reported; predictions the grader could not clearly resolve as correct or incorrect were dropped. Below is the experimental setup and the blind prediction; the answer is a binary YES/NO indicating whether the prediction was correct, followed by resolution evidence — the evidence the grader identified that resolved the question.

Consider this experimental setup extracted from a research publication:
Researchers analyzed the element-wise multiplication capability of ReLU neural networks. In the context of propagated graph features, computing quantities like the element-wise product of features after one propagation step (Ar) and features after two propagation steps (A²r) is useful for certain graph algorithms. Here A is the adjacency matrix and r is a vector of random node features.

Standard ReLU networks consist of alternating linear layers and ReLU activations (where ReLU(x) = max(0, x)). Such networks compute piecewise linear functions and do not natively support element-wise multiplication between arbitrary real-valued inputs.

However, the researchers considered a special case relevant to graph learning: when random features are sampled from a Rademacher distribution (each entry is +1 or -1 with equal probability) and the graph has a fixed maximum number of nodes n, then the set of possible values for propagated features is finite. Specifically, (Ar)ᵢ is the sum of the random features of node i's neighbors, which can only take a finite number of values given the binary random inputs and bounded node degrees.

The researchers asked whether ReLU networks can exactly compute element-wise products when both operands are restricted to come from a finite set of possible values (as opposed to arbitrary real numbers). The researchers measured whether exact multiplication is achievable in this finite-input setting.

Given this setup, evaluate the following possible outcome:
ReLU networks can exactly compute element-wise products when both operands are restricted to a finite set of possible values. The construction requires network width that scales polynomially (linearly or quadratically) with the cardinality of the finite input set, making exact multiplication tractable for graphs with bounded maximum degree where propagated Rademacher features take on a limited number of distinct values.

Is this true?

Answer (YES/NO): YES